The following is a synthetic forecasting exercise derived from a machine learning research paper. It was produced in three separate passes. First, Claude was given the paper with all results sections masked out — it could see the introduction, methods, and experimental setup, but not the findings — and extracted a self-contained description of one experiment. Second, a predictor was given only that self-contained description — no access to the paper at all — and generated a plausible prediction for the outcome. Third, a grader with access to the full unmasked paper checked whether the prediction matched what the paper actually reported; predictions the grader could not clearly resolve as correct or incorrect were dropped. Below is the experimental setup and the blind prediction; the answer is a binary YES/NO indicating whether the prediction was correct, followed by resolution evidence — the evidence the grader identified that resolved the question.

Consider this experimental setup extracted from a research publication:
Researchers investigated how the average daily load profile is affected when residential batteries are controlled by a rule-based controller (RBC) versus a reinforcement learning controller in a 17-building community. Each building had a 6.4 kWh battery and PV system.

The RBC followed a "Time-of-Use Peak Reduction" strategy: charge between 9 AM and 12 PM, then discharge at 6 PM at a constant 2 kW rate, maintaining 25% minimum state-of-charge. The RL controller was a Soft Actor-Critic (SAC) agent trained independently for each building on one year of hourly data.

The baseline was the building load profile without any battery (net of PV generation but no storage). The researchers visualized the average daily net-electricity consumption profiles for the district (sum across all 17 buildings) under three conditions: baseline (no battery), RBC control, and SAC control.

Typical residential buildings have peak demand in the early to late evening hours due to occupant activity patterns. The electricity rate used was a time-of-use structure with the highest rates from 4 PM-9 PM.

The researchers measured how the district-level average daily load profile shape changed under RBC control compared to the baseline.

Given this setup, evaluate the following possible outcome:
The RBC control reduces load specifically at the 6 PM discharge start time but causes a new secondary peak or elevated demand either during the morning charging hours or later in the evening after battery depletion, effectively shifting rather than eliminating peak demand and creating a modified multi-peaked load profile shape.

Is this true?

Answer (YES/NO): YES